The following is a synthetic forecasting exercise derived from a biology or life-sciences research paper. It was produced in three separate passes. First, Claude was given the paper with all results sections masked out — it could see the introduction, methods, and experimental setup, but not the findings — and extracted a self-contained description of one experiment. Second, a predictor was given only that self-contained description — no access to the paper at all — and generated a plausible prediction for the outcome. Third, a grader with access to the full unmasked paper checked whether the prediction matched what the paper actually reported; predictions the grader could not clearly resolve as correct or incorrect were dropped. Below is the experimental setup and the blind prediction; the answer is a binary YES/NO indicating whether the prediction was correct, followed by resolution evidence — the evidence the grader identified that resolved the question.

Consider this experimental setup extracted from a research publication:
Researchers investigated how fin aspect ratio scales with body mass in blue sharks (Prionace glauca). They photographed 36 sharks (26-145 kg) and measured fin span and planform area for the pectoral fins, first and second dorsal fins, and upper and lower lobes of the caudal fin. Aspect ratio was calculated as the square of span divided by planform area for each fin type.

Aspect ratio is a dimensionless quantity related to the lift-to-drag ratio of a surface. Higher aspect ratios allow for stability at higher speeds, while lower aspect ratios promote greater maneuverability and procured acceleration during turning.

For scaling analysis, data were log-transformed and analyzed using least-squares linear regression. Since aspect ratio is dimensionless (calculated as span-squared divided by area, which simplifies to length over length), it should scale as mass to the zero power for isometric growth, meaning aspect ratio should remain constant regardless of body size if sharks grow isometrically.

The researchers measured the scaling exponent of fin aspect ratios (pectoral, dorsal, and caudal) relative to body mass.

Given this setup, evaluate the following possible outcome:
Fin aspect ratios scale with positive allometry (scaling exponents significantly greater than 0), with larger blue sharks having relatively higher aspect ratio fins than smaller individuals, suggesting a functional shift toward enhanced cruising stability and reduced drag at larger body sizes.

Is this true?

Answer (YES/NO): NO